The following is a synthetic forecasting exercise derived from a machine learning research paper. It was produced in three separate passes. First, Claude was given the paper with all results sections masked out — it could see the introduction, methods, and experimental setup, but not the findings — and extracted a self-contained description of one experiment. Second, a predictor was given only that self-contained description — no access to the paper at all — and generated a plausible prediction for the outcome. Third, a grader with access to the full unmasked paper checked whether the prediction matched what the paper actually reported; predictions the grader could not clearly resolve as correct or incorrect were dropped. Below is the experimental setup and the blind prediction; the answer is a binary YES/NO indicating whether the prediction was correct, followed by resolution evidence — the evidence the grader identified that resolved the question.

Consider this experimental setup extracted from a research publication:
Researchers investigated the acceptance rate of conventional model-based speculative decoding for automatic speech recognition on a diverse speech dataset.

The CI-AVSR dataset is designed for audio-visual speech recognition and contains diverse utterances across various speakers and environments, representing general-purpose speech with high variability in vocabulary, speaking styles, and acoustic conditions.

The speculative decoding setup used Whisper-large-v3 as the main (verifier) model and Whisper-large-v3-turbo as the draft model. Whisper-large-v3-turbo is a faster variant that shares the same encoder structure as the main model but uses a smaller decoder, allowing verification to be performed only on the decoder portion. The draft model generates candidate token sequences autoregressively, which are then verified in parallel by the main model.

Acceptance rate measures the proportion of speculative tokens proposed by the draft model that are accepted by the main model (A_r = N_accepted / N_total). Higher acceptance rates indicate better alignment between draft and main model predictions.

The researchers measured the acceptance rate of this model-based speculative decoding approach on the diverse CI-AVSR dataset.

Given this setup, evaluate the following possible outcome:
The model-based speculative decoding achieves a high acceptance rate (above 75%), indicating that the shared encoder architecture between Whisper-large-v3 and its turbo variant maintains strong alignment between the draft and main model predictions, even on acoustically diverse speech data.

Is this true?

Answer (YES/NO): NO